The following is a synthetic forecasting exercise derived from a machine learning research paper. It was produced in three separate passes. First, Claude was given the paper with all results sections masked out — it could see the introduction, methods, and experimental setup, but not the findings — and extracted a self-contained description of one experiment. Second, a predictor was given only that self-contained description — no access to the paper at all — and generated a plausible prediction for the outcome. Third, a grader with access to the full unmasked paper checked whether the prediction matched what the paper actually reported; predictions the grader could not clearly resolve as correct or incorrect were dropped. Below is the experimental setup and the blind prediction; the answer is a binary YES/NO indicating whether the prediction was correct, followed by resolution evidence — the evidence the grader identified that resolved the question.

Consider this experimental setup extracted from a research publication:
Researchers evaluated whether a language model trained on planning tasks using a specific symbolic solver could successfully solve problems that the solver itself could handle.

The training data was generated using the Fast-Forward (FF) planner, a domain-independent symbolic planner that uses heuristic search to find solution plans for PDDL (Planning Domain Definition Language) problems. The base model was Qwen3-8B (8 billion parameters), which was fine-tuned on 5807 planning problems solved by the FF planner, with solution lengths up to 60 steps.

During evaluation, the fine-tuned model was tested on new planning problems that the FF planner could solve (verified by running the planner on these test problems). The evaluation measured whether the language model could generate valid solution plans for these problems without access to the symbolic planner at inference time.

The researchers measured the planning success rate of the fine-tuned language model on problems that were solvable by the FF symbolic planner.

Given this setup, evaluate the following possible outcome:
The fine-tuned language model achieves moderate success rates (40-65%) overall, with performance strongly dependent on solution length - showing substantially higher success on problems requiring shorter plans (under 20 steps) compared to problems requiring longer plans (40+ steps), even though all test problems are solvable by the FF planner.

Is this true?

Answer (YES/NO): NO